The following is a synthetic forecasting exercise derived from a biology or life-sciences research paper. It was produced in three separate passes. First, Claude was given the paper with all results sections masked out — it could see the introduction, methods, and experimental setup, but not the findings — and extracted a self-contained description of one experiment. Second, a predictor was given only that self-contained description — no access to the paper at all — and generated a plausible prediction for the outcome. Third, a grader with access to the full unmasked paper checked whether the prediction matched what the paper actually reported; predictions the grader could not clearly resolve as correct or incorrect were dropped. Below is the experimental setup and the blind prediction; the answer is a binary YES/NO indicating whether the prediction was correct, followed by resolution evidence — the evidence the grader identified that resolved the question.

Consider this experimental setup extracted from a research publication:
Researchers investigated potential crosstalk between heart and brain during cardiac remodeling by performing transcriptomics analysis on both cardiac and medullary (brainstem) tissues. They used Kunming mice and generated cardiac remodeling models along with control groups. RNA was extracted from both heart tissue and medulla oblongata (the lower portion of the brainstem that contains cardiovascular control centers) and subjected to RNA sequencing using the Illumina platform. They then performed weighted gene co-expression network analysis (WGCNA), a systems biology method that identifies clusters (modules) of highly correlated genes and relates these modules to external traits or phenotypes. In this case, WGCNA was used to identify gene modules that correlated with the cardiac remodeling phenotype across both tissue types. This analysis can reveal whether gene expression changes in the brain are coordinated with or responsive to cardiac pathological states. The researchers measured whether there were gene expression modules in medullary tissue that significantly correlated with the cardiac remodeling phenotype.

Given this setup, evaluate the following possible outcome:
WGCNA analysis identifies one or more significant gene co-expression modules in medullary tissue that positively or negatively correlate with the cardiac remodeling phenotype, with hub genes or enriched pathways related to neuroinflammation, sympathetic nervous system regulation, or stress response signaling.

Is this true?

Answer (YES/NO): NO